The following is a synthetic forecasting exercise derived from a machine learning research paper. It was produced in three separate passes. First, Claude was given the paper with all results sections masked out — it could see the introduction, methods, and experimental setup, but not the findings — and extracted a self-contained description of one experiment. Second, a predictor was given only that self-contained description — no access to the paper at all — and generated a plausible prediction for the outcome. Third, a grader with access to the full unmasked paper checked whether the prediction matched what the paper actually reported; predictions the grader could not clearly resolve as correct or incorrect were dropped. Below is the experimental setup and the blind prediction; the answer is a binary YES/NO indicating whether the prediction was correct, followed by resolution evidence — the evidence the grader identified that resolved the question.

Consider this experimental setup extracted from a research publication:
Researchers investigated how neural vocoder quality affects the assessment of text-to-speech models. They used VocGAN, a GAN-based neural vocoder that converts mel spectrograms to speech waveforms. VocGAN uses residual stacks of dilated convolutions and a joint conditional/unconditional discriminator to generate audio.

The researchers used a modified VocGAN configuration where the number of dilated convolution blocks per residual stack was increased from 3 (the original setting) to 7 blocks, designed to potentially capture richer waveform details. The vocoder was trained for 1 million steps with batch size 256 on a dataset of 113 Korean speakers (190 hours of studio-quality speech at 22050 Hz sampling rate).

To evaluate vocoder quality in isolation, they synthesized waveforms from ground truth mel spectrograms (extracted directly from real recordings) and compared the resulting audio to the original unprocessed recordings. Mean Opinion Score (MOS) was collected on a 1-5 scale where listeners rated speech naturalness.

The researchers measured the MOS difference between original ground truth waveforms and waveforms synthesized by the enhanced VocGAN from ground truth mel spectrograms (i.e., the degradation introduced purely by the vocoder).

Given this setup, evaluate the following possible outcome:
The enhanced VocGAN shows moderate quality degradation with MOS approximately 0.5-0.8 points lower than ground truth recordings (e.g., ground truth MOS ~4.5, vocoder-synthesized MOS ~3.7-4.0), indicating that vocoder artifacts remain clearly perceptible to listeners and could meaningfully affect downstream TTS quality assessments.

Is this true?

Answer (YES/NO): NO